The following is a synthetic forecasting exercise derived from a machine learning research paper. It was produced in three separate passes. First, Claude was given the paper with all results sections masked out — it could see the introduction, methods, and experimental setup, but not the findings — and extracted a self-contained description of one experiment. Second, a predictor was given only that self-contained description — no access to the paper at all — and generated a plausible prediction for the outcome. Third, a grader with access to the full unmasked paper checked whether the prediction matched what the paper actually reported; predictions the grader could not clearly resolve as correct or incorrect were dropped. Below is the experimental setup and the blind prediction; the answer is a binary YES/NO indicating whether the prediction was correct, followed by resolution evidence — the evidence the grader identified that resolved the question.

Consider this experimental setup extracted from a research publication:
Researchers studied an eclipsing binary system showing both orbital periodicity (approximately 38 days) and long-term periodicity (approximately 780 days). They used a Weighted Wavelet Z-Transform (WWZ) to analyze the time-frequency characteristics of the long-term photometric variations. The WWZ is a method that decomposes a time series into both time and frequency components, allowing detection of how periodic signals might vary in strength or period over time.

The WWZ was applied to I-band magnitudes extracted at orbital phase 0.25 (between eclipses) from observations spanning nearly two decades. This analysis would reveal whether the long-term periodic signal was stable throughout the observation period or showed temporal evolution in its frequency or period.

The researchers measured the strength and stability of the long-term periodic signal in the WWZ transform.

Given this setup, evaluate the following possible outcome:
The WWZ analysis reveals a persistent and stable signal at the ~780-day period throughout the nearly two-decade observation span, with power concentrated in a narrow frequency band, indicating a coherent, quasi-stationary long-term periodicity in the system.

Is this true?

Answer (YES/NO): YES